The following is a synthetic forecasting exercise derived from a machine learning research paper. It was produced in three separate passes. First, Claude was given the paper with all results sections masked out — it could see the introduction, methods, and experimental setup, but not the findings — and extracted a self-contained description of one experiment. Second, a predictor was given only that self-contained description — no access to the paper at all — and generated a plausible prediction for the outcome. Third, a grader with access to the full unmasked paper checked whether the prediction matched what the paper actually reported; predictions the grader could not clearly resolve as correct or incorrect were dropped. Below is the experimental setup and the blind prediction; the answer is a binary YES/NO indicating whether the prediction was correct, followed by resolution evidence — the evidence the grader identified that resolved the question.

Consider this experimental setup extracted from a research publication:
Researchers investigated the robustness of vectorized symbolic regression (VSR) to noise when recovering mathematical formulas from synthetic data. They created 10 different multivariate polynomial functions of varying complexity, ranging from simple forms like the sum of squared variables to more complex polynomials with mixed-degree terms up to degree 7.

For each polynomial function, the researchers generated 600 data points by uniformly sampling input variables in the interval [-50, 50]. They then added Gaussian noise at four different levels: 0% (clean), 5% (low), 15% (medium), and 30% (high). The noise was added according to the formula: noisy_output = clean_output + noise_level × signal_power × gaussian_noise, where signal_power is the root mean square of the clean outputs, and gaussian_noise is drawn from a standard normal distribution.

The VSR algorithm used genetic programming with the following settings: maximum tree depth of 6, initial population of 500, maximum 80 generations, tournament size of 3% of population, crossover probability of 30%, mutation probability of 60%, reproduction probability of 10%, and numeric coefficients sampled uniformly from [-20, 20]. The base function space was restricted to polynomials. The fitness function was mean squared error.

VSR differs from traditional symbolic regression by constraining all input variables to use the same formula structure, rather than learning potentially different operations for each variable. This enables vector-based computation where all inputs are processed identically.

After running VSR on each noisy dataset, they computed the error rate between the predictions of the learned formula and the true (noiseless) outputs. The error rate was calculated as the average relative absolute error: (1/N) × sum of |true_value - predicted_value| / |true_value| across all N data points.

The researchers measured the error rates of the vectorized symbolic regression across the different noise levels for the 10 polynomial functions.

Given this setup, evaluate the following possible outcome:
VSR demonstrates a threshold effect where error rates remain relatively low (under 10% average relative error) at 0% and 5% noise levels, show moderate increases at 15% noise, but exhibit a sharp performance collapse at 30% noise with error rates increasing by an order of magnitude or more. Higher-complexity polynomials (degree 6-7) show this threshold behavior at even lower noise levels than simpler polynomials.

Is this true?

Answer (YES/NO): NO